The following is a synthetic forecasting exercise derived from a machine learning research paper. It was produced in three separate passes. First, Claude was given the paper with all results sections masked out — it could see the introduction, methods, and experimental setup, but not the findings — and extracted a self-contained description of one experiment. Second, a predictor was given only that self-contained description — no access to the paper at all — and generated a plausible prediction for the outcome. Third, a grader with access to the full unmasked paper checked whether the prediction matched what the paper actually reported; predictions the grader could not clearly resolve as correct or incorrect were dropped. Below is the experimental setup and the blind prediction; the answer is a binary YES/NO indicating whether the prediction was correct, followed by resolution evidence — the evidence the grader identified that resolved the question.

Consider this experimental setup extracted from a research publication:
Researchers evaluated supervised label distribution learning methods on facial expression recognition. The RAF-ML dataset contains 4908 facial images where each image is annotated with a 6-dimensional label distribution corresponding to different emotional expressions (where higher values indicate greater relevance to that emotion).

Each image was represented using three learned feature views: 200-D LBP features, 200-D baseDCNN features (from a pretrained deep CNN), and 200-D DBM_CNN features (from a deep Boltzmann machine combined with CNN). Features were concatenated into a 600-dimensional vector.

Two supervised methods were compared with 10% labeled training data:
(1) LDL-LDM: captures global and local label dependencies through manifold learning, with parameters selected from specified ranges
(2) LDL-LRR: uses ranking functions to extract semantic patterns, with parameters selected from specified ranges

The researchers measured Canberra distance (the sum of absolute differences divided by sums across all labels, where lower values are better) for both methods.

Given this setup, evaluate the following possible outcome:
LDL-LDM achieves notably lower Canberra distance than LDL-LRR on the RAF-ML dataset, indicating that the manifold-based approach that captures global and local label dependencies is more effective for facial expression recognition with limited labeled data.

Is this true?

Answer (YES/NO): NO